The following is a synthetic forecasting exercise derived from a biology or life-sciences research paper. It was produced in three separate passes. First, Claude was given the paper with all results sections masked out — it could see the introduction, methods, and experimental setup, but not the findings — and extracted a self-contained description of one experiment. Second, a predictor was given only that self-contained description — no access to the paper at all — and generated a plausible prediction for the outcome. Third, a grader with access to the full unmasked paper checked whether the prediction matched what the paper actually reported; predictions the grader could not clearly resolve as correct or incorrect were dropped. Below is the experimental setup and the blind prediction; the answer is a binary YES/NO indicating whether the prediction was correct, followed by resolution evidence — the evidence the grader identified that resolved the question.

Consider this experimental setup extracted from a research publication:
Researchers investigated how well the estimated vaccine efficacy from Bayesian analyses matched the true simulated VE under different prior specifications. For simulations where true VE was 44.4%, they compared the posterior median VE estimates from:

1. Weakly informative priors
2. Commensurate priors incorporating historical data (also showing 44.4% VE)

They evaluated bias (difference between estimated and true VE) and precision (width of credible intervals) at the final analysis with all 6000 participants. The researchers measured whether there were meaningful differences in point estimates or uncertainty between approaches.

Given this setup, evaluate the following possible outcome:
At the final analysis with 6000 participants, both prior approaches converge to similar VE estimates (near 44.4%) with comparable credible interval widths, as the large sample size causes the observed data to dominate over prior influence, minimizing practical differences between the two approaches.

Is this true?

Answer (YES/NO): YES